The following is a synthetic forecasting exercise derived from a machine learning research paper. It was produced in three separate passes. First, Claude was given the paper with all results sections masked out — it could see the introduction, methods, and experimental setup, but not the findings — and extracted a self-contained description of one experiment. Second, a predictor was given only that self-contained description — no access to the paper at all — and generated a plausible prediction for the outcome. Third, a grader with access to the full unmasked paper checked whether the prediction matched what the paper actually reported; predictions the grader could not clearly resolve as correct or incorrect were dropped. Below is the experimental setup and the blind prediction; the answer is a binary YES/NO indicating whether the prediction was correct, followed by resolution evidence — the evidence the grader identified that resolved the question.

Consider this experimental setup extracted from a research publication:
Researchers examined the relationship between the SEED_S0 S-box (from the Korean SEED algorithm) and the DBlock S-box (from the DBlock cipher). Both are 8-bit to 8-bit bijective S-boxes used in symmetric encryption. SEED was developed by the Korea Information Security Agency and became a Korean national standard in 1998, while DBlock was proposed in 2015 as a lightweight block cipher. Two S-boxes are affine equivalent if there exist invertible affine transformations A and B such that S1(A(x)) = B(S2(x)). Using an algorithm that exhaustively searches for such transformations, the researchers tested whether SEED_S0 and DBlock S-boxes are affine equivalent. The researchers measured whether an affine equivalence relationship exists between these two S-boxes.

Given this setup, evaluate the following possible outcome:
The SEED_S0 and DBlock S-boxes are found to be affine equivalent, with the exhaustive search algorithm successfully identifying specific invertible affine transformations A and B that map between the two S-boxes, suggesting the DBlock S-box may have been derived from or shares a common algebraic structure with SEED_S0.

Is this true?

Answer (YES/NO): YES